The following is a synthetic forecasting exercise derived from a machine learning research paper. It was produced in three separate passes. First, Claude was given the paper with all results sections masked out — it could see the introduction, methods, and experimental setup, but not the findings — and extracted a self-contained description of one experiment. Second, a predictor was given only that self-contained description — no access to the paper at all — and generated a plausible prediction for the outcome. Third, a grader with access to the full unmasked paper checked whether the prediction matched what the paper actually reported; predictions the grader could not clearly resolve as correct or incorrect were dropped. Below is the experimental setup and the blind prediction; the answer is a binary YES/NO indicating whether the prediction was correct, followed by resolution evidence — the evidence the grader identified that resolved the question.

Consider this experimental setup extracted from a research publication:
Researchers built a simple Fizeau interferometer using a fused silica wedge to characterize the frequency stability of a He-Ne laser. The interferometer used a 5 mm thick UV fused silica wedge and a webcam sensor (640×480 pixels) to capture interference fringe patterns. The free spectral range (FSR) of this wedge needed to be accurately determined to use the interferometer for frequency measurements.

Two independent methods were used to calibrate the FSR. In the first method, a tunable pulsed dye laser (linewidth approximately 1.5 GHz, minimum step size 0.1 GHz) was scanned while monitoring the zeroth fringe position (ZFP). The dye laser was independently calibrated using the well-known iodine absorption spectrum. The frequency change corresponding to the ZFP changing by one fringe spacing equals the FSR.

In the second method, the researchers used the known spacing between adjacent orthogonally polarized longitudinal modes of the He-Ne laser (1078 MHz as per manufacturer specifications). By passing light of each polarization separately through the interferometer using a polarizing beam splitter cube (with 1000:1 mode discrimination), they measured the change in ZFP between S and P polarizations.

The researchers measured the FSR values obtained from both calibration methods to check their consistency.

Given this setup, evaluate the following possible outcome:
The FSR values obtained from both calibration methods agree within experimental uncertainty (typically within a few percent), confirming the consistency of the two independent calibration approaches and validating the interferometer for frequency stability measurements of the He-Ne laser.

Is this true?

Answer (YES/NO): YES